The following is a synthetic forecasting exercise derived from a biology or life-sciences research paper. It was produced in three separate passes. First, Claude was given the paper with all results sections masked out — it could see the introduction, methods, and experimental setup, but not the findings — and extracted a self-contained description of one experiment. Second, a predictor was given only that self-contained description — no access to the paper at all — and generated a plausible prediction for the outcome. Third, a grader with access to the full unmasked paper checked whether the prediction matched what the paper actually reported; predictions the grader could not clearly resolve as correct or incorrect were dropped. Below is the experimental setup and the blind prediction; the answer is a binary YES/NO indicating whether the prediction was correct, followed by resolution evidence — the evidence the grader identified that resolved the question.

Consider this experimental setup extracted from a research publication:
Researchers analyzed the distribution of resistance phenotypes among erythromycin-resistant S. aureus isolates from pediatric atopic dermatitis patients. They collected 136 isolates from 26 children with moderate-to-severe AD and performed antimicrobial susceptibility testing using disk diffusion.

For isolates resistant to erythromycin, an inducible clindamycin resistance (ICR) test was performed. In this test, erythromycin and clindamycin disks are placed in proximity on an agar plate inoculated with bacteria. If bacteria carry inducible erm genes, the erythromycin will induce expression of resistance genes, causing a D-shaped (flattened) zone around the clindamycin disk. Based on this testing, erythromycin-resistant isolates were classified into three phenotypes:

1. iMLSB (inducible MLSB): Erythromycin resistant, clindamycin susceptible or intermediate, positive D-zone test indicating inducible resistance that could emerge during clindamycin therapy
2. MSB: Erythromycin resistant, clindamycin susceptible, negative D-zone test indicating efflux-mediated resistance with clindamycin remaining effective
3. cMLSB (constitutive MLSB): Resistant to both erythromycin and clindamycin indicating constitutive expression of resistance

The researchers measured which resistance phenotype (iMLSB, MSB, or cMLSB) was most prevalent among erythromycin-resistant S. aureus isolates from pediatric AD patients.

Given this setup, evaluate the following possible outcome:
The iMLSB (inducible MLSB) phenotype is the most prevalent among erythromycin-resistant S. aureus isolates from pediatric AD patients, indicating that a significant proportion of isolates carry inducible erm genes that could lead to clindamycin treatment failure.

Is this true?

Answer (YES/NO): YES